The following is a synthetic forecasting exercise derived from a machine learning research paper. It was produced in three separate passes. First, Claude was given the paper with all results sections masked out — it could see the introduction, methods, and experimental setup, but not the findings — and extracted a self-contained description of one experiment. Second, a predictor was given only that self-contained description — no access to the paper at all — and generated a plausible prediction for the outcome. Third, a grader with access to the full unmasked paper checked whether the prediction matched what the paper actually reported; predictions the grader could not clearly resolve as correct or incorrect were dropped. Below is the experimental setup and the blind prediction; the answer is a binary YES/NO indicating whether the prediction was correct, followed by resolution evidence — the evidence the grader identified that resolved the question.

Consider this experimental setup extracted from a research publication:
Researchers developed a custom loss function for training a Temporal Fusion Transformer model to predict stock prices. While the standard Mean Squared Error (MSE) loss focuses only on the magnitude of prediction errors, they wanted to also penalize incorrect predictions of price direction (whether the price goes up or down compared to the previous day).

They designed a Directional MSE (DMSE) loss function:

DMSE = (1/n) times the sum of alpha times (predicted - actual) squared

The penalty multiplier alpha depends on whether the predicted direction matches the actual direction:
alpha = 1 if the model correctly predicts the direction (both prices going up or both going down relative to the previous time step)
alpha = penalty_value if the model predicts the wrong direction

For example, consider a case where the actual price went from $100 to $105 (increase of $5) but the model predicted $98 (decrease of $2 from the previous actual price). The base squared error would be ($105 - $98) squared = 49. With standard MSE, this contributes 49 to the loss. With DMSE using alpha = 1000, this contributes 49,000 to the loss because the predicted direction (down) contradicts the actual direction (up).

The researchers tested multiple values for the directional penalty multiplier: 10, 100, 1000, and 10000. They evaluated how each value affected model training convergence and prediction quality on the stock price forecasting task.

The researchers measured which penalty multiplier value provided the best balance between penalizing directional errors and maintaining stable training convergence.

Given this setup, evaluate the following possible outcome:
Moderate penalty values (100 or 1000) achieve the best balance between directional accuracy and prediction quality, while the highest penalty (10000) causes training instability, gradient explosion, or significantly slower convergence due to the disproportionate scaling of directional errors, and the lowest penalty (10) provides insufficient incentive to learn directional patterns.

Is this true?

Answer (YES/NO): NO